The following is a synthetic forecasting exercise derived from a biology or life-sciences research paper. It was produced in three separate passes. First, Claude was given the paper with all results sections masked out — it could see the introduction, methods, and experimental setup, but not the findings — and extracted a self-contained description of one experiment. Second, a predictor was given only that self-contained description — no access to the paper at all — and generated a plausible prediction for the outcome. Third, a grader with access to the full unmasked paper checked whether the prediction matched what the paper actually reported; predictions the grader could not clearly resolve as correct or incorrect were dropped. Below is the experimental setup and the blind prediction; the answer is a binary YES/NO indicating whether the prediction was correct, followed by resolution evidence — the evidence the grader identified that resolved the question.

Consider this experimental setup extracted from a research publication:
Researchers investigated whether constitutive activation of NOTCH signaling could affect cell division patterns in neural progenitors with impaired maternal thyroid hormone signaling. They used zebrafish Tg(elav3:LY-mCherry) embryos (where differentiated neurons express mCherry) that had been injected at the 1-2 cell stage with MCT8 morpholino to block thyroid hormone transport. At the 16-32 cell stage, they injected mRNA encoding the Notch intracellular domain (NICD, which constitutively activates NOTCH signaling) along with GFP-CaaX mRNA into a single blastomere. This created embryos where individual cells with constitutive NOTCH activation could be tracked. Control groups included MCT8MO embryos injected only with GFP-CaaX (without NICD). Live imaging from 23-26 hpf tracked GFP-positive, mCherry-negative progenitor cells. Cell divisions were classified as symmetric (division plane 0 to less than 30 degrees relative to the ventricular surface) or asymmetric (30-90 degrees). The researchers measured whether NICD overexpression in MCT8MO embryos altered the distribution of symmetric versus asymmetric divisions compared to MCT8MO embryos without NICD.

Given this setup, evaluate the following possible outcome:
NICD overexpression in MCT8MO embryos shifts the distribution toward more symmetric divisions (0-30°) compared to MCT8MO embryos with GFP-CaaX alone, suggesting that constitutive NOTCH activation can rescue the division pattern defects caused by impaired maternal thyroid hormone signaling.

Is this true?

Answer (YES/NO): NO